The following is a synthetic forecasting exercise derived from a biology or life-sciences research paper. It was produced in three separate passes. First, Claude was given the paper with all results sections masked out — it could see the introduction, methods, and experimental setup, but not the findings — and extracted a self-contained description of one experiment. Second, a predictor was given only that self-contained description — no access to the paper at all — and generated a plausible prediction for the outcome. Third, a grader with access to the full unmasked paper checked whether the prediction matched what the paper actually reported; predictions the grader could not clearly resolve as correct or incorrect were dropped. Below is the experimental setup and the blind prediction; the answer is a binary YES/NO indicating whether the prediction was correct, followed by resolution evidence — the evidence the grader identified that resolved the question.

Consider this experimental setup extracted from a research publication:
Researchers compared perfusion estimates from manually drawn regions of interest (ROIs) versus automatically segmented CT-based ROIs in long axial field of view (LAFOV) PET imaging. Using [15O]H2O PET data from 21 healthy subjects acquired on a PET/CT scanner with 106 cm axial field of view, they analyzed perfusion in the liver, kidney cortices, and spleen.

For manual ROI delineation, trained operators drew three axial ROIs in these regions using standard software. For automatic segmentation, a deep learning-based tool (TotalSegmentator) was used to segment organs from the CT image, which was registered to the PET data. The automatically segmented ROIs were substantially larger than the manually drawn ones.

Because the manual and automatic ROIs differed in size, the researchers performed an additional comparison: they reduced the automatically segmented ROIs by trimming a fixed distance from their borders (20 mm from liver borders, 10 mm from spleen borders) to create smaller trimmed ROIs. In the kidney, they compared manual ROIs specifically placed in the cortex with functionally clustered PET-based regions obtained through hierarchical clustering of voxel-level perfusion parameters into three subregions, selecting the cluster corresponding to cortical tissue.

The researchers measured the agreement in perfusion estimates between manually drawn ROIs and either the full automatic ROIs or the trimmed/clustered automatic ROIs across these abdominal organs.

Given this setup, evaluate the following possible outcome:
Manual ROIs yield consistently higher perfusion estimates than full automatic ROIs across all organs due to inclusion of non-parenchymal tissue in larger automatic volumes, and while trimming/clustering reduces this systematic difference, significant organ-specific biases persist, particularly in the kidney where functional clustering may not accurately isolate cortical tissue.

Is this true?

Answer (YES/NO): NO